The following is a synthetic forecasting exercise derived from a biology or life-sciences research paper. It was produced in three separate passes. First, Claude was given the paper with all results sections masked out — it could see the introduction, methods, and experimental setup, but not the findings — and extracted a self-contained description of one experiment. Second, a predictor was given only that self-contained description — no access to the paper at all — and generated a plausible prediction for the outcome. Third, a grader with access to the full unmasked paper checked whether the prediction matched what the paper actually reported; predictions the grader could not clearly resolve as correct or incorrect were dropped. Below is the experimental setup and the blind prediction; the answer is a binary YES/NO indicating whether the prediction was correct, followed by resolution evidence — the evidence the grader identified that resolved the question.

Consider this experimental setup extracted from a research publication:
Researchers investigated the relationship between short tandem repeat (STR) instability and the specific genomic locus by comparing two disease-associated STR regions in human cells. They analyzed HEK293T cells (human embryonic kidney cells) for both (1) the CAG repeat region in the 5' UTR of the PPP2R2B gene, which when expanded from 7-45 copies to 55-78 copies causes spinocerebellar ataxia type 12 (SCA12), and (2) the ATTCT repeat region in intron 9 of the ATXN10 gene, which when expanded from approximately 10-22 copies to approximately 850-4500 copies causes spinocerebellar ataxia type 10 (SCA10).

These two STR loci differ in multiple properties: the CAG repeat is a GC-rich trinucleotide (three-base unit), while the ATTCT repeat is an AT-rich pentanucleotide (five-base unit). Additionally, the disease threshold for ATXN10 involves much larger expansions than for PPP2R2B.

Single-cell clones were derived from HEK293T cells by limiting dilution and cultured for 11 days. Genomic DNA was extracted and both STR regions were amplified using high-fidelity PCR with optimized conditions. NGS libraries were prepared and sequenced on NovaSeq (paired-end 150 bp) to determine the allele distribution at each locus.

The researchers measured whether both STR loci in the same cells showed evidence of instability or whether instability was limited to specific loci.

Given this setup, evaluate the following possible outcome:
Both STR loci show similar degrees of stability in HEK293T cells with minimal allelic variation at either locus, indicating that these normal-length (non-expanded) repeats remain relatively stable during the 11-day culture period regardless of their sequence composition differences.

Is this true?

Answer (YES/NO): NO